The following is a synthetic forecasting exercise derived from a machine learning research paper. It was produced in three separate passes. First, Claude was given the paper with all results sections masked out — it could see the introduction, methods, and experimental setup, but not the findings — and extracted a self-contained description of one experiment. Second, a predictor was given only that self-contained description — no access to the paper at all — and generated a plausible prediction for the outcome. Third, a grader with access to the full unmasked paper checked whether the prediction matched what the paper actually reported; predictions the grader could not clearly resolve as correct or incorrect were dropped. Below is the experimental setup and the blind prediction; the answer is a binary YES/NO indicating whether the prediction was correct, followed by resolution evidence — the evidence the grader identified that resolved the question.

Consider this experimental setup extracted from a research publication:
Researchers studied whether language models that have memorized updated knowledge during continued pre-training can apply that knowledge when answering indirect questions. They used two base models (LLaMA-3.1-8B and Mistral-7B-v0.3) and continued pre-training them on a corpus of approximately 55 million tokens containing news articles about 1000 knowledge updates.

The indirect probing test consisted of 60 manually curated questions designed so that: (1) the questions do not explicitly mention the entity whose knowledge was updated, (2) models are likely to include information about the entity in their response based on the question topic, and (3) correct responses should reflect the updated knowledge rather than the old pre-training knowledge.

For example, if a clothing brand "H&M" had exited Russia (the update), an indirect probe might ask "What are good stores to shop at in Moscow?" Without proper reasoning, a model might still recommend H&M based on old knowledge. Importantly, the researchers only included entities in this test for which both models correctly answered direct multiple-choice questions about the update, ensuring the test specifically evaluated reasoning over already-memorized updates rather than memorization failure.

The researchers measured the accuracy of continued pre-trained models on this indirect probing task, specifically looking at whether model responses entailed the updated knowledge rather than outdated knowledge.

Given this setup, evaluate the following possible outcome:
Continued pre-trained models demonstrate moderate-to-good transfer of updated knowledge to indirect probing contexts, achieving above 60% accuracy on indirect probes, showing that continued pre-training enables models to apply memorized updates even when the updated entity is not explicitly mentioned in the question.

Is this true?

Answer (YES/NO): NO